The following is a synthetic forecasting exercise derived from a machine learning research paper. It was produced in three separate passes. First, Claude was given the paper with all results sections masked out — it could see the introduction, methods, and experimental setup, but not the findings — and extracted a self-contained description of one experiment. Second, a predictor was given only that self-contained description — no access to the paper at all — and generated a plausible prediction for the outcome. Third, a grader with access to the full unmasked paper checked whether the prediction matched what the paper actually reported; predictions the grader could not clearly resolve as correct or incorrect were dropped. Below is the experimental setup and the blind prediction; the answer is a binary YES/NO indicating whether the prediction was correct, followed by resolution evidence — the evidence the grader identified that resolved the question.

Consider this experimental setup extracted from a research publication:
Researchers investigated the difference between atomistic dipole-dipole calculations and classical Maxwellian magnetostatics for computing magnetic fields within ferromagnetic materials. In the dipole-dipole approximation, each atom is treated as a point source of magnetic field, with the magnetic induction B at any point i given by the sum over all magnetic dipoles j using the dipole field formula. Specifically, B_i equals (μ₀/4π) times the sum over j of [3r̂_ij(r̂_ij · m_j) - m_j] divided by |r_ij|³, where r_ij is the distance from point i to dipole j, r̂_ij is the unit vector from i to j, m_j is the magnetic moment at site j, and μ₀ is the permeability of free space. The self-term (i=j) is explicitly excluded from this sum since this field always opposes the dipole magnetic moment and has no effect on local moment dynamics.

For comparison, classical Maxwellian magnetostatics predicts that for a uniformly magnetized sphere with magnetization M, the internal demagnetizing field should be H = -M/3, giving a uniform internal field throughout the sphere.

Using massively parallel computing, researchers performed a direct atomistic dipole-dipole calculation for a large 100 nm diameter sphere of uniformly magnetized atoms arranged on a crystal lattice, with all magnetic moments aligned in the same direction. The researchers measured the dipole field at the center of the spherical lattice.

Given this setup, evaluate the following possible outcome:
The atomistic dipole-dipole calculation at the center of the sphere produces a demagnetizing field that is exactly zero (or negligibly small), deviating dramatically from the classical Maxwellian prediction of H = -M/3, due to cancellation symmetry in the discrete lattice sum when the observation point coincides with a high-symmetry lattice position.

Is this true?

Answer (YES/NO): YES